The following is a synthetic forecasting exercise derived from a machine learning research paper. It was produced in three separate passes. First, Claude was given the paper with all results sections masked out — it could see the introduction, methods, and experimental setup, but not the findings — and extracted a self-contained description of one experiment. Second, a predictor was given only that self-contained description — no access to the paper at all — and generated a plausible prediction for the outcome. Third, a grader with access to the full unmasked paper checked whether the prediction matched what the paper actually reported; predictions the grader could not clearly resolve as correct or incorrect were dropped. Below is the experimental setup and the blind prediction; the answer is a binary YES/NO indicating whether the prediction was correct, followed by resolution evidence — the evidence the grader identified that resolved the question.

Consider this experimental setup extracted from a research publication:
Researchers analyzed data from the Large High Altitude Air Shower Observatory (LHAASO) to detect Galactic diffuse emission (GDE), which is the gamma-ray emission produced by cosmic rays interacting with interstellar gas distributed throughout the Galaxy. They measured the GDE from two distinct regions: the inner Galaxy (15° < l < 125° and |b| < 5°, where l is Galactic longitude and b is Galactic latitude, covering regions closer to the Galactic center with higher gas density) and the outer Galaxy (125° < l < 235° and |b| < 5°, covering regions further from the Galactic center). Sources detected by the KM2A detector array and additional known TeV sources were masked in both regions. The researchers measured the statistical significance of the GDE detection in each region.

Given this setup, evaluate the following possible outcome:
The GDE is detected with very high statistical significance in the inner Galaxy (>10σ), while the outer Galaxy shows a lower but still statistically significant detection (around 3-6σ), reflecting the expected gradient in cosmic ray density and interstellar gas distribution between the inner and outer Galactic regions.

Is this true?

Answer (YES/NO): NO